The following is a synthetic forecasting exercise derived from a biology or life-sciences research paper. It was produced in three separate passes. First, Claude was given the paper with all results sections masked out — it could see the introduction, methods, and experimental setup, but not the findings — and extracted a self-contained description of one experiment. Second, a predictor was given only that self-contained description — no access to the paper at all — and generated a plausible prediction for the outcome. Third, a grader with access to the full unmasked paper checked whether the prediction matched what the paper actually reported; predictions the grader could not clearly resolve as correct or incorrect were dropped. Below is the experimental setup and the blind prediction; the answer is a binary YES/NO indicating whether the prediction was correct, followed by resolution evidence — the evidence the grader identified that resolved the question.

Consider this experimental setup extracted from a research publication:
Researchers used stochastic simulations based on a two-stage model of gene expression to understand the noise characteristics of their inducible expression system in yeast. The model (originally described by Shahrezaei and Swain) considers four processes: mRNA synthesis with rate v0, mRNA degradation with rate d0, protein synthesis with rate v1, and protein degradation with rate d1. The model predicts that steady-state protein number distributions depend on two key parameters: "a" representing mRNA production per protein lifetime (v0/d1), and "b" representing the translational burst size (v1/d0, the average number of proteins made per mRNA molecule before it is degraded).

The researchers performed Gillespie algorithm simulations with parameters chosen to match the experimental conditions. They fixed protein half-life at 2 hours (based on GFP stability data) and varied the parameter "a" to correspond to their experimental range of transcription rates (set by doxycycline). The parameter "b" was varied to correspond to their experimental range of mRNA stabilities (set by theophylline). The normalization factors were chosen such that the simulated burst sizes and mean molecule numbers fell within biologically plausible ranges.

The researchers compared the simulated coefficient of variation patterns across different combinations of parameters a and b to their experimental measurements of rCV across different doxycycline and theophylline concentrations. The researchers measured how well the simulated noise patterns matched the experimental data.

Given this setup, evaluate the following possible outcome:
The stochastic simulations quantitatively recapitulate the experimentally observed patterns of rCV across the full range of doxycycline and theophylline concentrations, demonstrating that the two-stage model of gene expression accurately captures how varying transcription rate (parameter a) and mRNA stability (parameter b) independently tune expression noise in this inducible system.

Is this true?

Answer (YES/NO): NO